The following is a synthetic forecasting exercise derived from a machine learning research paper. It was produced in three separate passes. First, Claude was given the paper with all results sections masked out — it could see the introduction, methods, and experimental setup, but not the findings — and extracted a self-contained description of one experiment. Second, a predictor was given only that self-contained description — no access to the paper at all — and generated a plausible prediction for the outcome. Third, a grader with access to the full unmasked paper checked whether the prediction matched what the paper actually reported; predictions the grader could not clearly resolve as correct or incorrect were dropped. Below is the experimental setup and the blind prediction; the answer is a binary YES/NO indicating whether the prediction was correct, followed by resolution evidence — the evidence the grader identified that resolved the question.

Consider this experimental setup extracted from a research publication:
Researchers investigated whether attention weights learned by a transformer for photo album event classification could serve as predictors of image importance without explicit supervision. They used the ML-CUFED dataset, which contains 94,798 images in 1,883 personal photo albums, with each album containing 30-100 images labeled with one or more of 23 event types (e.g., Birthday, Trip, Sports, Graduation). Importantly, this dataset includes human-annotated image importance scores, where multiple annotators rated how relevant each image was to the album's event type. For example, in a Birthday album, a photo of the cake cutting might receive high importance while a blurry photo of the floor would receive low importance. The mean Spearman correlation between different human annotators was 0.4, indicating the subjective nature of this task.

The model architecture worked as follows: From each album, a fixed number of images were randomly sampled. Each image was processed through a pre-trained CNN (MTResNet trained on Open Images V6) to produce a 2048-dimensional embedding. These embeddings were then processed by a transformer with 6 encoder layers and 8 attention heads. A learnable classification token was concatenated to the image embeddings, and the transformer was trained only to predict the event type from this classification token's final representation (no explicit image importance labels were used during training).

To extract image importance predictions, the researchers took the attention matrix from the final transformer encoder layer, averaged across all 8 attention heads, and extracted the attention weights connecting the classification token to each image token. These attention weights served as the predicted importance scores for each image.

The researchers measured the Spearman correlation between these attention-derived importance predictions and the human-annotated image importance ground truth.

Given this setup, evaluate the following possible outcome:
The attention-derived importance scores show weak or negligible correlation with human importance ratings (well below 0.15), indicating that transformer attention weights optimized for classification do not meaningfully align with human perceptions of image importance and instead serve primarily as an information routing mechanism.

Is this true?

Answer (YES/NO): NO